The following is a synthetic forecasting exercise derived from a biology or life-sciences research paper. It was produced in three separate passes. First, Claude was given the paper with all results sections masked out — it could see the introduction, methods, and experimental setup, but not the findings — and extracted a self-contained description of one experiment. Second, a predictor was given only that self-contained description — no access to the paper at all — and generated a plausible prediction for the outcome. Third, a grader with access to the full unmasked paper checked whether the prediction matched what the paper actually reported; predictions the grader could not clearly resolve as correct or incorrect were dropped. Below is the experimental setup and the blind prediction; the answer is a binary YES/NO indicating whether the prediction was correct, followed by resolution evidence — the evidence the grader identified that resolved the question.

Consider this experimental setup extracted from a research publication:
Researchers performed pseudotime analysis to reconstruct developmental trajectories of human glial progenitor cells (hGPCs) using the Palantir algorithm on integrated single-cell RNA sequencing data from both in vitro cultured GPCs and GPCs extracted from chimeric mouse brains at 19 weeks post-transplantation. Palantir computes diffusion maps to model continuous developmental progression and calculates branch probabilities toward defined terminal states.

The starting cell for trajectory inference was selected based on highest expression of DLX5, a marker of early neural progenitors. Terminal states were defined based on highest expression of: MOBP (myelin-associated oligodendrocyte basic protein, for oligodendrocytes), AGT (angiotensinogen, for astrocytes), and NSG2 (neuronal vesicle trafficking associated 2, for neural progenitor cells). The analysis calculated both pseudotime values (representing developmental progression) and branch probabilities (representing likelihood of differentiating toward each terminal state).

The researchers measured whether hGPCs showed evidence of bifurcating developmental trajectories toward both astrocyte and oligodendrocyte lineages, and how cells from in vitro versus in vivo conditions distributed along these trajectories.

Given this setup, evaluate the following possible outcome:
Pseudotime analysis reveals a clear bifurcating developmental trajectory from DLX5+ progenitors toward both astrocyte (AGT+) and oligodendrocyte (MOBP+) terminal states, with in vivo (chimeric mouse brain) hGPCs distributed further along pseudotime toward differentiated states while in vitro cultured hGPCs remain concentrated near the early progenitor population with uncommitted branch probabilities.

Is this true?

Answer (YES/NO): NO